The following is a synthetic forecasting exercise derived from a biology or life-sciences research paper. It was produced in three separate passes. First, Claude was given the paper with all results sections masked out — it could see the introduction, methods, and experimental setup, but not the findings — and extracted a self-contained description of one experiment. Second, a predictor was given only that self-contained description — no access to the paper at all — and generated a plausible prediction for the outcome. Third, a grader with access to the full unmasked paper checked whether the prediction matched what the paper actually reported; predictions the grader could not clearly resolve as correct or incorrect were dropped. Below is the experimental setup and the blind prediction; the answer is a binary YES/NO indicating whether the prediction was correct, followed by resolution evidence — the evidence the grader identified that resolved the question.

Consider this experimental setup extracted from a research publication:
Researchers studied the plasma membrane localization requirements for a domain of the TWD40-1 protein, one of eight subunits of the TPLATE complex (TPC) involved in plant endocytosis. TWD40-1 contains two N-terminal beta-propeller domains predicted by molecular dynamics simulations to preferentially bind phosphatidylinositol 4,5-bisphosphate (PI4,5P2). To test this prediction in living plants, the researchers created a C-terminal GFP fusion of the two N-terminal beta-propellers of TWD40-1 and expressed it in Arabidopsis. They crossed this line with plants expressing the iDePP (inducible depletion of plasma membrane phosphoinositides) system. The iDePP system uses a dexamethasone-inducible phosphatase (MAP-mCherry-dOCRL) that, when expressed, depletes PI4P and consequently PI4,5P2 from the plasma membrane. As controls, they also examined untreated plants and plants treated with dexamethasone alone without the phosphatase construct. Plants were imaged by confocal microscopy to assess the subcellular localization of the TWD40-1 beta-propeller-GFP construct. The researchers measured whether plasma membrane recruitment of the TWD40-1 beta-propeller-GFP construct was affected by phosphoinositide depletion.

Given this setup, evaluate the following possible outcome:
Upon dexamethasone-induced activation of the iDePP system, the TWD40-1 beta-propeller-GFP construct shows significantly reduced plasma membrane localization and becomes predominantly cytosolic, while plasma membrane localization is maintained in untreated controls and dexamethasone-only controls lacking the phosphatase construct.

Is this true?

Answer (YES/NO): YES